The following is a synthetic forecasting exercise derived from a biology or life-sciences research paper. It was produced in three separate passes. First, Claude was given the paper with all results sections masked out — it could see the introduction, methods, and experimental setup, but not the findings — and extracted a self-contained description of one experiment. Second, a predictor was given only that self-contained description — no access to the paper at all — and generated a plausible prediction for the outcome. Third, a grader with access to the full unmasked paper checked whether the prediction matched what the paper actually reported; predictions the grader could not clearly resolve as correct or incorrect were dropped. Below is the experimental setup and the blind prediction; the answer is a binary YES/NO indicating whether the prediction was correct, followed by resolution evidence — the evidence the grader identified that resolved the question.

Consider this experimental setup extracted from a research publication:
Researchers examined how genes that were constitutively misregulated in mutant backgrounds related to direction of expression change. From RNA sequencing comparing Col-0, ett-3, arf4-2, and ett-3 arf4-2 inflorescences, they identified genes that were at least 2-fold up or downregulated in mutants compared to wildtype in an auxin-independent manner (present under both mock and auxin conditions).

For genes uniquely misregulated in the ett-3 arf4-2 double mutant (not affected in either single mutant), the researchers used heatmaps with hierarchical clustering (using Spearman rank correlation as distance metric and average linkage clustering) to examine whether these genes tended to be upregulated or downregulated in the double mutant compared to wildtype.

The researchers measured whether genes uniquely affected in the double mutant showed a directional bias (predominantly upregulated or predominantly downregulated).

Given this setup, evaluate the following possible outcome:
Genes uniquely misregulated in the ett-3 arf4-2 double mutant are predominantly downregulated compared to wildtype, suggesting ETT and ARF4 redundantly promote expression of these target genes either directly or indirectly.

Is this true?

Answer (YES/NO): NO